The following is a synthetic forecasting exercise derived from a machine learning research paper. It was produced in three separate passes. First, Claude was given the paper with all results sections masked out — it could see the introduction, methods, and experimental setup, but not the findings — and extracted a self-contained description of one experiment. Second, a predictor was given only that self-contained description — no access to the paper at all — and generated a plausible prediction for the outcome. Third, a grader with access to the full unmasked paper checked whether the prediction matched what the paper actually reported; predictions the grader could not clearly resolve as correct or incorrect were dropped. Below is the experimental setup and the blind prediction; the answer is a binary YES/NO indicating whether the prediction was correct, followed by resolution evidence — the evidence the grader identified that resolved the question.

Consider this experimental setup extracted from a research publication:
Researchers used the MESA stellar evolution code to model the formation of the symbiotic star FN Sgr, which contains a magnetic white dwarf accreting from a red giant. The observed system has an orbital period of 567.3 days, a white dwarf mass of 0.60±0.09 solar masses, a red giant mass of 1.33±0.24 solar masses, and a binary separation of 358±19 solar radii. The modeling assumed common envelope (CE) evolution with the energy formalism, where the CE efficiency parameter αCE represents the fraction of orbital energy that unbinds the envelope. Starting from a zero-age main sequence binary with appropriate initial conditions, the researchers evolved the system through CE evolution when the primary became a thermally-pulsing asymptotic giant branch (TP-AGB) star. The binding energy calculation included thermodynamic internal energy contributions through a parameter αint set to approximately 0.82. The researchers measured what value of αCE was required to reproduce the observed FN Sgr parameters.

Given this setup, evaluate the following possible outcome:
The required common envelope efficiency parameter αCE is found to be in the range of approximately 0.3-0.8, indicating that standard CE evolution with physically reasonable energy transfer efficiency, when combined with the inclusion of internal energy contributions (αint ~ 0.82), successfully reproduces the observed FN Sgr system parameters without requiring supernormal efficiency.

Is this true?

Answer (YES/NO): YES